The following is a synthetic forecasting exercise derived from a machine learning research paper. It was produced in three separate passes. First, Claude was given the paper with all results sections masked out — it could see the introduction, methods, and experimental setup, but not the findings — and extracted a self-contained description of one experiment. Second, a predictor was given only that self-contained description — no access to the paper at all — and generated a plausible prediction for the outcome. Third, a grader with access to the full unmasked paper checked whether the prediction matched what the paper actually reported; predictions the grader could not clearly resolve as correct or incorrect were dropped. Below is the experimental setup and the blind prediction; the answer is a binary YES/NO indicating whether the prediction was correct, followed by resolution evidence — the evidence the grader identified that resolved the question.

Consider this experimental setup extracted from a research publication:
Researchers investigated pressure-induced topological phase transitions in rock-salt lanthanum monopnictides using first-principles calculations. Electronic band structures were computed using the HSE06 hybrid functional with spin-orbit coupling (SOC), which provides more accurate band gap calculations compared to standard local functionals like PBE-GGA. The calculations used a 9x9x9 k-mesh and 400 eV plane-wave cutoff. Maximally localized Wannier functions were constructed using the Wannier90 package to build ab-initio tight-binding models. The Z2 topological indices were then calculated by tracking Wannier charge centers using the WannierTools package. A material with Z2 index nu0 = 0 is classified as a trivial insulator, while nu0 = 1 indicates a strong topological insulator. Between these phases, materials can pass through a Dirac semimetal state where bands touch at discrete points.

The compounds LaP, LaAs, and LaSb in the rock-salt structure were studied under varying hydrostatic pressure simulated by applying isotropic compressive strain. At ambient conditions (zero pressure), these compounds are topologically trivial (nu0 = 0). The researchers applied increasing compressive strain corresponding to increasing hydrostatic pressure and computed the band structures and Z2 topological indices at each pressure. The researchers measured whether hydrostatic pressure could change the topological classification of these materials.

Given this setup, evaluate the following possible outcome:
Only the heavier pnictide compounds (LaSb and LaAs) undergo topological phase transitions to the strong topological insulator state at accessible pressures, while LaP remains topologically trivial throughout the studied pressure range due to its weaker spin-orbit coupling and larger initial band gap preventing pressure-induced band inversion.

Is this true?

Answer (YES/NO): NO